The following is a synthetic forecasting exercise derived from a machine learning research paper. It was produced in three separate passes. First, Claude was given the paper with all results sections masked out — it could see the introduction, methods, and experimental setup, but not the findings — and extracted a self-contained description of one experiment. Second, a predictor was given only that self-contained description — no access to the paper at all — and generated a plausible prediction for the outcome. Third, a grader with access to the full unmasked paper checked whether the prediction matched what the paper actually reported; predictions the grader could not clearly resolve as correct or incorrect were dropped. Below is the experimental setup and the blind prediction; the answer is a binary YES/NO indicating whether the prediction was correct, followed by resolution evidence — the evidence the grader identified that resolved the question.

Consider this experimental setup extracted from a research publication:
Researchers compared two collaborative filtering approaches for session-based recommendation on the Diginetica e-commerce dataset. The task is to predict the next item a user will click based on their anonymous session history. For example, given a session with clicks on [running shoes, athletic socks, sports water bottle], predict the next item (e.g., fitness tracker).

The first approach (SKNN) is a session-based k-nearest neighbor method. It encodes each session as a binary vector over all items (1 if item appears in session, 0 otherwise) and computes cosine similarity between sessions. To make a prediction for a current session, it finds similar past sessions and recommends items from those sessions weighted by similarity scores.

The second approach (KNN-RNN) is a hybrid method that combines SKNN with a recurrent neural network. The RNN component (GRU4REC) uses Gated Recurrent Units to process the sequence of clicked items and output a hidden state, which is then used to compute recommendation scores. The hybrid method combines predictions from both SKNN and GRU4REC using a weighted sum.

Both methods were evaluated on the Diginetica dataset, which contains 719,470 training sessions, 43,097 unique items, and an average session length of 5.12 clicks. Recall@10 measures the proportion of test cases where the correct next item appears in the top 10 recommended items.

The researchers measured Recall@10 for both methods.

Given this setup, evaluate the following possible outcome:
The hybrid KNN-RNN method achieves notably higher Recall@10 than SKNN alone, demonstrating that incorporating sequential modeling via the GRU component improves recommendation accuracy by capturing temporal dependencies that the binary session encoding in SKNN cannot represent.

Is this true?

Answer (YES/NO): NO